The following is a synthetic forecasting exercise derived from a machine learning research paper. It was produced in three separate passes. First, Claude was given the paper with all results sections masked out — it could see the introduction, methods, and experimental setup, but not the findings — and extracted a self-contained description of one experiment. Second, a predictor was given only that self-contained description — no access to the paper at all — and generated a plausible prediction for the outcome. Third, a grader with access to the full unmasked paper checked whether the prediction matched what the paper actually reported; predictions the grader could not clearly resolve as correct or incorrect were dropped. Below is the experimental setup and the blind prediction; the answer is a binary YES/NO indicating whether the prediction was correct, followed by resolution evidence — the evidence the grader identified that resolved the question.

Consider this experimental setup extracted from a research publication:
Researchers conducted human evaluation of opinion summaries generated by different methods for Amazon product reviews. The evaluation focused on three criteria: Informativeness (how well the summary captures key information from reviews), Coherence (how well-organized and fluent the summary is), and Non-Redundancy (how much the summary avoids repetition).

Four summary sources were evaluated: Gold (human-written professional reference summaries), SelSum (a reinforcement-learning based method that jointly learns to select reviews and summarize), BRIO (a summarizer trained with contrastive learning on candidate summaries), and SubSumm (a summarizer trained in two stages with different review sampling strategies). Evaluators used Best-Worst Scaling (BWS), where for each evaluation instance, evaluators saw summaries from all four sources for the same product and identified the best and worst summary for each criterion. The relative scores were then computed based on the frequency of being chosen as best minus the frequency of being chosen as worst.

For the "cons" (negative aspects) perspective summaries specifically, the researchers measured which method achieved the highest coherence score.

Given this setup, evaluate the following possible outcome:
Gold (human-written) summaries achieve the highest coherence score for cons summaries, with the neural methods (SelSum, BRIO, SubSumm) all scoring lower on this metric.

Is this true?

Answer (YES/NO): NO